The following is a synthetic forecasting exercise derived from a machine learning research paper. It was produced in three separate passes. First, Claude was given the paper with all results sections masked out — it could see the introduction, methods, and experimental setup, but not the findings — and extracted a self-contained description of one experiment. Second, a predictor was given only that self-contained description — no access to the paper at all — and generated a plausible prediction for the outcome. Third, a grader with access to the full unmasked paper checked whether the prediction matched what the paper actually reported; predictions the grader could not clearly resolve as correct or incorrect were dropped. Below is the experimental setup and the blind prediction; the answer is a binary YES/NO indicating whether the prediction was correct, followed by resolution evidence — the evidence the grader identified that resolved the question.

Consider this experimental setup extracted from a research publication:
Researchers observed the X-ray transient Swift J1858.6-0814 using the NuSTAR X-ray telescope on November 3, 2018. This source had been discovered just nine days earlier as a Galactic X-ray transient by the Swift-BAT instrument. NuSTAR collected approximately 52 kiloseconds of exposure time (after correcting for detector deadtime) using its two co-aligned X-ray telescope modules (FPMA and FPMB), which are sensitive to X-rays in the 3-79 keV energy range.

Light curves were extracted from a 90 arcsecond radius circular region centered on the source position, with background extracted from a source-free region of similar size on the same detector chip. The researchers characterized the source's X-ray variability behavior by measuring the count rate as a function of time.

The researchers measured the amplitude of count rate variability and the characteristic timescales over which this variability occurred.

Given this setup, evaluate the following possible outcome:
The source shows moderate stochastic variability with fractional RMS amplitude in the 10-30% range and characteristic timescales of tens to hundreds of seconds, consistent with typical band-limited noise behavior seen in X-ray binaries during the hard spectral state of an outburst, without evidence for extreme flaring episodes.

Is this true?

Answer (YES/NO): NO